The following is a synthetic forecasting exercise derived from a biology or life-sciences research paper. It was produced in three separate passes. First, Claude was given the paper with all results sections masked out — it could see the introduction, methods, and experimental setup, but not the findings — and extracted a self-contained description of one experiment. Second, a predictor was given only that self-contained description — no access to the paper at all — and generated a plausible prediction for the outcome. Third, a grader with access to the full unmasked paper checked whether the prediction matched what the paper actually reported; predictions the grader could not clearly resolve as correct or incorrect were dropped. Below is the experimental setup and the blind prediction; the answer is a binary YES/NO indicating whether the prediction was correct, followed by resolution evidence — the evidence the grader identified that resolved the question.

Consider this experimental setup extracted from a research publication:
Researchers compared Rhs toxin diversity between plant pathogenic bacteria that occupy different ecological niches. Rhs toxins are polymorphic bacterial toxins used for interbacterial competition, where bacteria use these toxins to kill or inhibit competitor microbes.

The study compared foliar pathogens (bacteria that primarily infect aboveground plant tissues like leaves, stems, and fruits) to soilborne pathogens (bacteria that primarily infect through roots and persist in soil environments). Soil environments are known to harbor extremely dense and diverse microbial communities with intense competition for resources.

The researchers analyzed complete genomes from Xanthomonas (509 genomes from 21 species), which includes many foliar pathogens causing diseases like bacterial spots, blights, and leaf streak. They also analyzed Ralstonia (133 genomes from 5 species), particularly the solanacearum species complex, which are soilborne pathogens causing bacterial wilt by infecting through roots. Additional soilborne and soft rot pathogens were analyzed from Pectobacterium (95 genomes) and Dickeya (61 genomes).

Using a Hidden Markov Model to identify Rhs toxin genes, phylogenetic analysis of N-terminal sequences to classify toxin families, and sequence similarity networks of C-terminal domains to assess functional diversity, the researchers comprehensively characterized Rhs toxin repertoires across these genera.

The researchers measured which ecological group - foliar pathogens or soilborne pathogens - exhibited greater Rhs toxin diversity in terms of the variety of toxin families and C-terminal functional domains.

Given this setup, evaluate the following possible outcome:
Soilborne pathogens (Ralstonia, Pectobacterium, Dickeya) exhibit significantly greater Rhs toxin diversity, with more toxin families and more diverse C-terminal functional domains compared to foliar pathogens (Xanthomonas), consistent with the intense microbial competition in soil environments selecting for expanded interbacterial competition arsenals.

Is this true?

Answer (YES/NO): NO